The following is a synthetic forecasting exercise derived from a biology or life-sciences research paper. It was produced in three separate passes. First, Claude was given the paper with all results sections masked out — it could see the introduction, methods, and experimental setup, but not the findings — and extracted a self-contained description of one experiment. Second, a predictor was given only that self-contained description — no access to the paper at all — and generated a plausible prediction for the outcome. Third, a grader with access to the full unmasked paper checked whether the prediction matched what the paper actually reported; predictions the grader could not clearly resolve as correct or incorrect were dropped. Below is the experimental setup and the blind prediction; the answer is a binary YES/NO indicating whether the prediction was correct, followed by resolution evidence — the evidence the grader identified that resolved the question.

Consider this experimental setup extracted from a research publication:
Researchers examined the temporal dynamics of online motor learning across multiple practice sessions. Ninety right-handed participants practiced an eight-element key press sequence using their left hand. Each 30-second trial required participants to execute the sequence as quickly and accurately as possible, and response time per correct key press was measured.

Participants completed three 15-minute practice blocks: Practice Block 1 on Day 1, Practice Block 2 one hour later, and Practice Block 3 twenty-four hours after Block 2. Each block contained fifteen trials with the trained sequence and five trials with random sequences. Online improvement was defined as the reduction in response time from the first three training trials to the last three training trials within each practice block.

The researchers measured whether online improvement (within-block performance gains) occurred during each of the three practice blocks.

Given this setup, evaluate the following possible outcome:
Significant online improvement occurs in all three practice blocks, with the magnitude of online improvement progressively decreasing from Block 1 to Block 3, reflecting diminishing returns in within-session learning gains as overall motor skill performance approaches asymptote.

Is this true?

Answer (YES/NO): NO